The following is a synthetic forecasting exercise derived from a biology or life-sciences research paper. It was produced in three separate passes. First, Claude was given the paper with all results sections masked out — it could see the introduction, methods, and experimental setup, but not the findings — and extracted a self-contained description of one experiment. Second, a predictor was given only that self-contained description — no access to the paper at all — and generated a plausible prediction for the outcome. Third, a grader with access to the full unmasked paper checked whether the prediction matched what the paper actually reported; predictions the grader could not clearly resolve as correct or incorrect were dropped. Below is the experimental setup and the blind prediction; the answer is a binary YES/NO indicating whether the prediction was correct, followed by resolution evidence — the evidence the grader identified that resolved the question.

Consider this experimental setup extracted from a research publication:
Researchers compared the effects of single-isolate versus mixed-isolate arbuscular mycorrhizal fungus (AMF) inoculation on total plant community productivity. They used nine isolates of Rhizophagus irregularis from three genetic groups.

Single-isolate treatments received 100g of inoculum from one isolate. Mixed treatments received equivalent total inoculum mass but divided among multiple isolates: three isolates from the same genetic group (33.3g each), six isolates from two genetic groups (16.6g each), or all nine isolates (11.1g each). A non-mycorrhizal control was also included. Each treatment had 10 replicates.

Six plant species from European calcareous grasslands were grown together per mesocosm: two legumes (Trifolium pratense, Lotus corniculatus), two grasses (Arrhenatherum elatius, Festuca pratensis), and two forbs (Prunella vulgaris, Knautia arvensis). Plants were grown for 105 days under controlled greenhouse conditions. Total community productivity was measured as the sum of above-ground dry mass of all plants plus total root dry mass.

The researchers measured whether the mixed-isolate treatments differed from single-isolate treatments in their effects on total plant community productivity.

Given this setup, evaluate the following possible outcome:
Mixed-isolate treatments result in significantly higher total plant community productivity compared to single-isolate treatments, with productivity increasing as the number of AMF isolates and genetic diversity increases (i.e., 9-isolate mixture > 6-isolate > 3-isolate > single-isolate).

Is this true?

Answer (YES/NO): NO